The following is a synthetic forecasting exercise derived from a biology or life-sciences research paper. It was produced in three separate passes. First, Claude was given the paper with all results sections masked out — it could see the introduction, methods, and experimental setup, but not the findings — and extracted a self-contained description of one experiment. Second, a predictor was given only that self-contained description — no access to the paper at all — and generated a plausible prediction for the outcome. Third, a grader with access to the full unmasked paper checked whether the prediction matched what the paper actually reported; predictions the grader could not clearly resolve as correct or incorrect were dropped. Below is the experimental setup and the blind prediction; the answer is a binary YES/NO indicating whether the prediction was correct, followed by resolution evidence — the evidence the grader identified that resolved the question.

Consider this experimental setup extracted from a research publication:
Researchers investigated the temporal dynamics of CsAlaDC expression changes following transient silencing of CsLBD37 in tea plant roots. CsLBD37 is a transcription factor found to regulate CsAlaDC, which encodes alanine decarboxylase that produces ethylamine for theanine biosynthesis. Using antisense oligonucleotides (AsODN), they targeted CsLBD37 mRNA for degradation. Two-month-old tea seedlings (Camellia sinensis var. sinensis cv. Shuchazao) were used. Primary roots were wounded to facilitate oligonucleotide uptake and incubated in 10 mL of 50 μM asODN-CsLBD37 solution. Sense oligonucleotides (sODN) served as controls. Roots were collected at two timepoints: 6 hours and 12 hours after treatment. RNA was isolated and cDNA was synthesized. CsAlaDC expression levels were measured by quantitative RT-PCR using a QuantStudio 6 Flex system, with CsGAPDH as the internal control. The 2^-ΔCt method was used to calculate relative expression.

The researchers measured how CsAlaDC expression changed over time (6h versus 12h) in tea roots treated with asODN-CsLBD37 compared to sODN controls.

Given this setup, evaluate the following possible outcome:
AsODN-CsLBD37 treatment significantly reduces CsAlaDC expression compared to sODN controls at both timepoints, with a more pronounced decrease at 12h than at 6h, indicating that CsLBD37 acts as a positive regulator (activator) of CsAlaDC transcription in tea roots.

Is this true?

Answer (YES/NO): NO